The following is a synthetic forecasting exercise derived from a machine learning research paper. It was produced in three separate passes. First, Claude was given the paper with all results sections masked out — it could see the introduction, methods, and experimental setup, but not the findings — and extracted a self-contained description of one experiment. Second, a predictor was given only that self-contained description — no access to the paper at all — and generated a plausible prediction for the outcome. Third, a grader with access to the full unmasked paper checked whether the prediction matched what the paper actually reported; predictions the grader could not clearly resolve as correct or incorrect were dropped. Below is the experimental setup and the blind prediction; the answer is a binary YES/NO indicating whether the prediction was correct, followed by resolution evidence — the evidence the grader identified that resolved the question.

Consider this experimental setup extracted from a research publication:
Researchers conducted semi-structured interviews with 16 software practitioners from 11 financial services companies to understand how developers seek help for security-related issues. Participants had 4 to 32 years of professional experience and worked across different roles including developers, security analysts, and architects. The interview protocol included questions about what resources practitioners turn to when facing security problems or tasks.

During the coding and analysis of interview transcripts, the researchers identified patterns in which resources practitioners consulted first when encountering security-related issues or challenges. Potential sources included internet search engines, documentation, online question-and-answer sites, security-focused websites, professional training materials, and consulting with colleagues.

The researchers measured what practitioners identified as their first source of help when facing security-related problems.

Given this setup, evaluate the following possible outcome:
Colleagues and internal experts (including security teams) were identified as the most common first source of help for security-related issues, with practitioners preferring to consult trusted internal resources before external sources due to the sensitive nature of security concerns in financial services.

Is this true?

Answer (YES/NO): YES